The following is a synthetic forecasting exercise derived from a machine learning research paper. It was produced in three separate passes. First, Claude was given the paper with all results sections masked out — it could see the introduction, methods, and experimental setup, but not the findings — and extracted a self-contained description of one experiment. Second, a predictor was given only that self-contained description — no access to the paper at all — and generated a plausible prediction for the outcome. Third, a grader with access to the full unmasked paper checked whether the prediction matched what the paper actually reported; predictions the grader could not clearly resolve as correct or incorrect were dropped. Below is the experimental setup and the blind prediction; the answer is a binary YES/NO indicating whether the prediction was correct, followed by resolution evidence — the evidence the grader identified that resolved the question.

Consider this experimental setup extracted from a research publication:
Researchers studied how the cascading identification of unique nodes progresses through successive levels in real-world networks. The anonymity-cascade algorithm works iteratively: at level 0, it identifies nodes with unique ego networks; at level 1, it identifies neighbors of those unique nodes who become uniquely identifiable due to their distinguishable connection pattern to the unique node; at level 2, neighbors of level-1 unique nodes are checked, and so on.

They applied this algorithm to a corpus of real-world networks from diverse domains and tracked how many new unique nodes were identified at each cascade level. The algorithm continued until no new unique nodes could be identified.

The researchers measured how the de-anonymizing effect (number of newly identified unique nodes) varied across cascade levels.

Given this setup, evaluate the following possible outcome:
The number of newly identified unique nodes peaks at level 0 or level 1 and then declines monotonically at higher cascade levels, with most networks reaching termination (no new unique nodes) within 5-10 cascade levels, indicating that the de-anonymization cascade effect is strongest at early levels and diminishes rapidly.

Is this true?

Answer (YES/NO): NO